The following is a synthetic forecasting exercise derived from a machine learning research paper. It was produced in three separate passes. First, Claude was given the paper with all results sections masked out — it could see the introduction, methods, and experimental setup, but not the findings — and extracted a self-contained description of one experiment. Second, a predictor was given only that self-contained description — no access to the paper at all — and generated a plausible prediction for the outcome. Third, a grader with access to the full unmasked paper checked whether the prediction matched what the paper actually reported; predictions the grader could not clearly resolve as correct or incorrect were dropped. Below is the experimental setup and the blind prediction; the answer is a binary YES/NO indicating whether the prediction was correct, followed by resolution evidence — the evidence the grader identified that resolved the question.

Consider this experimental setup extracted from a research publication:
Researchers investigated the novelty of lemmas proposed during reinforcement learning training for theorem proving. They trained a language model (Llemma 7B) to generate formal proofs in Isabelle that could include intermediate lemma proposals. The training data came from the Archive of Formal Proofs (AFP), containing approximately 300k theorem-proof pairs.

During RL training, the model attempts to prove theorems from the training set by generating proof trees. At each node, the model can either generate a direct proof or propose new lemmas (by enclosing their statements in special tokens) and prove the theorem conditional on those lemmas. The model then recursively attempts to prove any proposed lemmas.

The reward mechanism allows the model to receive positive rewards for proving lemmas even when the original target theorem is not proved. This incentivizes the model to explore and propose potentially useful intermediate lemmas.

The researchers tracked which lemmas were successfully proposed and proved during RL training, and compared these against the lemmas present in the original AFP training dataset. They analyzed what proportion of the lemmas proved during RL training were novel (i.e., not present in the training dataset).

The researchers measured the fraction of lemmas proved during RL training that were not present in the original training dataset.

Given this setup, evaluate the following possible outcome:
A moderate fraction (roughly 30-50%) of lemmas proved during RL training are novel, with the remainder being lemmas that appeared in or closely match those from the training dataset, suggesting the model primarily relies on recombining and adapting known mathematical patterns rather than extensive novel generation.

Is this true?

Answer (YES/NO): YES